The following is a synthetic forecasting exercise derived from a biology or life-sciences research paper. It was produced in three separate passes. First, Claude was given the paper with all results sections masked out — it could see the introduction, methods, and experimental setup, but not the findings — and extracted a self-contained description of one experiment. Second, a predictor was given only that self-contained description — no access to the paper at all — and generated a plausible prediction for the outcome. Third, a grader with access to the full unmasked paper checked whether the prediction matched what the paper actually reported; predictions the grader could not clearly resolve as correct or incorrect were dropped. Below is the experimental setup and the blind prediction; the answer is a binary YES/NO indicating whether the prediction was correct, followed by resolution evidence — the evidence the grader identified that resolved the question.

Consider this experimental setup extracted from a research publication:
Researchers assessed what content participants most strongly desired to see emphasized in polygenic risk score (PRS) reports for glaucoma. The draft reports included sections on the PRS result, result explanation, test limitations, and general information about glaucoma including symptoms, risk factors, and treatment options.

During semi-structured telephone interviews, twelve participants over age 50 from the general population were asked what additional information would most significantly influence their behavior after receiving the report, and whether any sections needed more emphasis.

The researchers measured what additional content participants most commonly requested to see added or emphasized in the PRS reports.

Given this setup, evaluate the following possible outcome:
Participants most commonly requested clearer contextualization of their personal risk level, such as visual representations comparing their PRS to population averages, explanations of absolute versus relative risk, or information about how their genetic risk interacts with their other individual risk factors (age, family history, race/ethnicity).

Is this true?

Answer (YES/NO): NO